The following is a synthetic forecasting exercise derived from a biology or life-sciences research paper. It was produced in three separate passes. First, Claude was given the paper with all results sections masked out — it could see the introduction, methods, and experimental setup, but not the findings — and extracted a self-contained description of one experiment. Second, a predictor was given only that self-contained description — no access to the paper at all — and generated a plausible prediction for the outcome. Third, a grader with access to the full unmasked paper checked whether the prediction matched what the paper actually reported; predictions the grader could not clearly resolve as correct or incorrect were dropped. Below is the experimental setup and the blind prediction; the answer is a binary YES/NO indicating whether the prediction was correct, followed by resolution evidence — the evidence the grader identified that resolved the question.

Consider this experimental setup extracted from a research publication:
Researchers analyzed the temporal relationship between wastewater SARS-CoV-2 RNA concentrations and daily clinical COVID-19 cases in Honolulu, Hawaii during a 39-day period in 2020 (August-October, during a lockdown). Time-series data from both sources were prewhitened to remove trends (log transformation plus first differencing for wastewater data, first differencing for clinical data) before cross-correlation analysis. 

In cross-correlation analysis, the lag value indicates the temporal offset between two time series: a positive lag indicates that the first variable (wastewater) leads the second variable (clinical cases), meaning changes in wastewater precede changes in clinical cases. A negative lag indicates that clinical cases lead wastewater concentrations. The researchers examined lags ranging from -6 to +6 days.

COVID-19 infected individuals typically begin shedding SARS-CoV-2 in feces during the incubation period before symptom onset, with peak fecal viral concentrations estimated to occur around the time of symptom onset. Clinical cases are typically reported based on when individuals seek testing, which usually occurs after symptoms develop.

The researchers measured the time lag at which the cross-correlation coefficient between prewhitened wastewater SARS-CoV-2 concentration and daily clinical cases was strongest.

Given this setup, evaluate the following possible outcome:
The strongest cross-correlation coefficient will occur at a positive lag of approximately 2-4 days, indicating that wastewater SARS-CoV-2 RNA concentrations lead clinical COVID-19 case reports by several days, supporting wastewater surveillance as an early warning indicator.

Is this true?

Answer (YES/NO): YES